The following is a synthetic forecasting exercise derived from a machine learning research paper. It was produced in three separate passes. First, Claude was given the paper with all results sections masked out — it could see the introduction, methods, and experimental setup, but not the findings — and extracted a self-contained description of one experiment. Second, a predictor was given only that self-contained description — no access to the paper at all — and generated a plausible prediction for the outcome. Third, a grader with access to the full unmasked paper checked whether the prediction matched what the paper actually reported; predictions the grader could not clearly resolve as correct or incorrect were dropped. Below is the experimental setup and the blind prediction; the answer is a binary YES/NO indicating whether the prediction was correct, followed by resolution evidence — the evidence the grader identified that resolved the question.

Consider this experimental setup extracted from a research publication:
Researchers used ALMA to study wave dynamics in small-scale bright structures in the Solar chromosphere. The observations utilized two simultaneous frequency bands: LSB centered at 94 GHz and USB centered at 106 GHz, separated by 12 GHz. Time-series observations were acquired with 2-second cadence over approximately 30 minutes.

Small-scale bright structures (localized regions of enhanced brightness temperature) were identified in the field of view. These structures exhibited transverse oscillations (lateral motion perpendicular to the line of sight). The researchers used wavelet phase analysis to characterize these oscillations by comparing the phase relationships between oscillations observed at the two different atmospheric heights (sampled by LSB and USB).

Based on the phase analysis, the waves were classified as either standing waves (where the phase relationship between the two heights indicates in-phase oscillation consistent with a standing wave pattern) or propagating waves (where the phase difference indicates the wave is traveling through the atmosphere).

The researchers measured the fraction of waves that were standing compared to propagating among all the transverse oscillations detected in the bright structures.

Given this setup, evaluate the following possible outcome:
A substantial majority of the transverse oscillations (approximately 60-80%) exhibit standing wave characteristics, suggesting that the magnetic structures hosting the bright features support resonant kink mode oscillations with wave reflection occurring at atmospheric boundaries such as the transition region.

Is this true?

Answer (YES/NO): NO